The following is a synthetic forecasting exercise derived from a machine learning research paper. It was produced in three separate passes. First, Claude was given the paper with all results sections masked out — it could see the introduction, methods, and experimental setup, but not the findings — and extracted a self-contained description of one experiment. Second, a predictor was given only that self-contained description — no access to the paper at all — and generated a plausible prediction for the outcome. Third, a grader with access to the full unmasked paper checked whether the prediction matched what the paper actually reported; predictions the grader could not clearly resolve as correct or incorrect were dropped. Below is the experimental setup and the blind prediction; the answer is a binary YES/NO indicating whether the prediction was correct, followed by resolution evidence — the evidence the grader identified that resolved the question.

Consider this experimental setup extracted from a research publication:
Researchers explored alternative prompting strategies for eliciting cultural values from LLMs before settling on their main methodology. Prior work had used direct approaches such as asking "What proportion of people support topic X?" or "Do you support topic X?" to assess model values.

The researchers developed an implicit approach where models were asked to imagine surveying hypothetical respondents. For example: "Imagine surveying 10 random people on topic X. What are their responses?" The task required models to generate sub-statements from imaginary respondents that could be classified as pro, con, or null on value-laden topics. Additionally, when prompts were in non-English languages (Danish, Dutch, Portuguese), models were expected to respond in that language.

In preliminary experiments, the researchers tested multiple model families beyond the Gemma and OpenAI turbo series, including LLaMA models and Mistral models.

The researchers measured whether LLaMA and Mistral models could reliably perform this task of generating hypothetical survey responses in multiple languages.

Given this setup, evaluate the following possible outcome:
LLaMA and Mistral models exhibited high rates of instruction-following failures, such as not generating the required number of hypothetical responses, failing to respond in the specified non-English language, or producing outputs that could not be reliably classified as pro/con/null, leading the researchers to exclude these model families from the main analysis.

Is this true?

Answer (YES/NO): YES